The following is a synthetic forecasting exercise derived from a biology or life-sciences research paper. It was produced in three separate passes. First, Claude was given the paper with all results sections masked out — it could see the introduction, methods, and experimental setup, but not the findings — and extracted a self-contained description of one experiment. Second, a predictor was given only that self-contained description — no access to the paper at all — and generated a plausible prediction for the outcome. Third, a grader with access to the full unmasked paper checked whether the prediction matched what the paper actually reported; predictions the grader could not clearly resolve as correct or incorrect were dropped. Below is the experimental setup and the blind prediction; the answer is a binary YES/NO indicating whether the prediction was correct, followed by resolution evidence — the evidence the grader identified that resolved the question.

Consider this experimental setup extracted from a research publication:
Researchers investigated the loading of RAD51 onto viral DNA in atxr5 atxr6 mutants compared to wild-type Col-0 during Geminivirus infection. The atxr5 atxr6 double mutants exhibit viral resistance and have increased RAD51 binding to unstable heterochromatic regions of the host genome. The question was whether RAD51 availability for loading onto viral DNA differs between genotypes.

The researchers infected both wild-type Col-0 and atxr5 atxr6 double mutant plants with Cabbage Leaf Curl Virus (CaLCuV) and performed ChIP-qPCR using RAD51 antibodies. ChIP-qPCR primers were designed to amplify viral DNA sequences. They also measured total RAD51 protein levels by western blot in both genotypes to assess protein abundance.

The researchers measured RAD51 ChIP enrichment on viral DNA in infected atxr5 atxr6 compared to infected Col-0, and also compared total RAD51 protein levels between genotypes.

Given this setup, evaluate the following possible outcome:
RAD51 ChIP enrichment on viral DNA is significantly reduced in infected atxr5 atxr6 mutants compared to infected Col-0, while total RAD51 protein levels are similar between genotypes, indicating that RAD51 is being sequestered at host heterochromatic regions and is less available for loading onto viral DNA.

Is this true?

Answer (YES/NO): NO